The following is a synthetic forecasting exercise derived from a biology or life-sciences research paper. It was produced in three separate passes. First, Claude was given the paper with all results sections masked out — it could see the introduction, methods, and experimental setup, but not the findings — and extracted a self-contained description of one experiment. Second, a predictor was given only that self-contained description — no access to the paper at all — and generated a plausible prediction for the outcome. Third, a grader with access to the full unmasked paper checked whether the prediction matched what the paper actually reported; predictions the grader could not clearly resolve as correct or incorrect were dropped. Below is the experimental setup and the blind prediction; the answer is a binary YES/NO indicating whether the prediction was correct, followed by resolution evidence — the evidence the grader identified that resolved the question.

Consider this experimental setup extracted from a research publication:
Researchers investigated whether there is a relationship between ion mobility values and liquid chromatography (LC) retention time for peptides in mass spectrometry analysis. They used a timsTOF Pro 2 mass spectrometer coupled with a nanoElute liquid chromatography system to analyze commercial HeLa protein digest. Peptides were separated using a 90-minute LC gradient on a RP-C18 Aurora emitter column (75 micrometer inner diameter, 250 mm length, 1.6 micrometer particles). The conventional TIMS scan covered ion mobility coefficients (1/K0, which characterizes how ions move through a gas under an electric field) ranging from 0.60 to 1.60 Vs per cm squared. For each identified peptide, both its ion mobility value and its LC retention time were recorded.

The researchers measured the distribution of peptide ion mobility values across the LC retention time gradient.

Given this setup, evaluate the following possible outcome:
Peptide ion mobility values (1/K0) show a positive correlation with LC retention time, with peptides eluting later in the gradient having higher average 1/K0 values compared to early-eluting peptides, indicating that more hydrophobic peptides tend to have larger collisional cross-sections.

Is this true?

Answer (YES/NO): YES